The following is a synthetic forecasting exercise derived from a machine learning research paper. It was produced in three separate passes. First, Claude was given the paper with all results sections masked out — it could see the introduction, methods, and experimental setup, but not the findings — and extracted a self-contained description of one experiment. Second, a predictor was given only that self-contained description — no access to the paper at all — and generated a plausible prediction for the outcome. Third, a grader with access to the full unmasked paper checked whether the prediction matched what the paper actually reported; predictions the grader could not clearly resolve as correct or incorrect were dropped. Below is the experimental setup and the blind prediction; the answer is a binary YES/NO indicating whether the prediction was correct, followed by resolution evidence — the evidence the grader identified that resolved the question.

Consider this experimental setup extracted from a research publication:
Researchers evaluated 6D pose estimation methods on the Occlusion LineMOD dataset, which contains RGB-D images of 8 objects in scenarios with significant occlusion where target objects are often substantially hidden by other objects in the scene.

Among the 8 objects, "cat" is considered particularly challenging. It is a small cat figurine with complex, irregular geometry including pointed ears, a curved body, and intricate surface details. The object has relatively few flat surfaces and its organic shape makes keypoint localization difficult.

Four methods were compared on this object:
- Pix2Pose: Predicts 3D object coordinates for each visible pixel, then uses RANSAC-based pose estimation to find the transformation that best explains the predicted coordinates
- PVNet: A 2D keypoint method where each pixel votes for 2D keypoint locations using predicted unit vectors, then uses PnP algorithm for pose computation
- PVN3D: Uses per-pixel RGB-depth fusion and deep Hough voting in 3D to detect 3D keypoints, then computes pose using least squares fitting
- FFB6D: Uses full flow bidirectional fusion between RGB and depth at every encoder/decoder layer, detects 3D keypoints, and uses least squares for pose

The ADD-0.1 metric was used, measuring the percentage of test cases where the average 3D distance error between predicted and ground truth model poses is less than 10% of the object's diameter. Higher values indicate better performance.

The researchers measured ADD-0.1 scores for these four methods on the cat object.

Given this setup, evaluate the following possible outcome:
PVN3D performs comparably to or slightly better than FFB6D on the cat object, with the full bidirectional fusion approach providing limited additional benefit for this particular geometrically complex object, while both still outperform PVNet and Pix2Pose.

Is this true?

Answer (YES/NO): YES